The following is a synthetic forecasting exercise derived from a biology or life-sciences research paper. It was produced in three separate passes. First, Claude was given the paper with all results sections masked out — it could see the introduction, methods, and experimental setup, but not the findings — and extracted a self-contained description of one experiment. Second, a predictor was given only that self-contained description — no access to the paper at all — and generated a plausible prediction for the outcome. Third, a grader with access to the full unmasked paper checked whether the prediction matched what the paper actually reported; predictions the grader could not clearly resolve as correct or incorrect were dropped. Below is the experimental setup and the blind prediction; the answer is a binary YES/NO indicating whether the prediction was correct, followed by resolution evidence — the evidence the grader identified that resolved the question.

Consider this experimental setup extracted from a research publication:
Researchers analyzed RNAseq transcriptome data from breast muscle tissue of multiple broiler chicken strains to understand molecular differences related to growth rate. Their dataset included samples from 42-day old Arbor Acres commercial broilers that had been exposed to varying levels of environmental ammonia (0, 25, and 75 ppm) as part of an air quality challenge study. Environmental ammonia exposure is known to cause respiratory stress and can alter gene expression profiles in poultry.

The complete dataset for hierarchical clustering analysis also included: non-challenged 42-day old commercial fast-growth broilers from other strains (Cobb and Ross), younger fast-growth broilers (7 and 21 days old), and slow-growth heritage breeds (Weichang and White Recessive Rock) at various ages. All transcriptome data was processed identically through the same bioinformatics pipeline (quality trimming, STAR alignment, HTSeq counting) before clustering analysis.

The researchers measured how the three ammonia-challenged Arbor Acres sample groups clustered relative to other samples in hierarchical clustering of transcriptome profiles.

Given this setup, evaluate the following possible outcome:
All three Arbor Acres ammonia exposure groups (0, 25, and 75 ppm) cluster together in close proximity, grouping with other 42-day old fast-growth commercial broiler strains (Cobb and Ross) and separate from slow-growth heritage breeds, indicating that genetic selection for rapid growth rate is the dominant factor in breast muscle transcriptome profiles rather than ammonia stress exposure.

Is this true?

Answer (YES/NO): YES